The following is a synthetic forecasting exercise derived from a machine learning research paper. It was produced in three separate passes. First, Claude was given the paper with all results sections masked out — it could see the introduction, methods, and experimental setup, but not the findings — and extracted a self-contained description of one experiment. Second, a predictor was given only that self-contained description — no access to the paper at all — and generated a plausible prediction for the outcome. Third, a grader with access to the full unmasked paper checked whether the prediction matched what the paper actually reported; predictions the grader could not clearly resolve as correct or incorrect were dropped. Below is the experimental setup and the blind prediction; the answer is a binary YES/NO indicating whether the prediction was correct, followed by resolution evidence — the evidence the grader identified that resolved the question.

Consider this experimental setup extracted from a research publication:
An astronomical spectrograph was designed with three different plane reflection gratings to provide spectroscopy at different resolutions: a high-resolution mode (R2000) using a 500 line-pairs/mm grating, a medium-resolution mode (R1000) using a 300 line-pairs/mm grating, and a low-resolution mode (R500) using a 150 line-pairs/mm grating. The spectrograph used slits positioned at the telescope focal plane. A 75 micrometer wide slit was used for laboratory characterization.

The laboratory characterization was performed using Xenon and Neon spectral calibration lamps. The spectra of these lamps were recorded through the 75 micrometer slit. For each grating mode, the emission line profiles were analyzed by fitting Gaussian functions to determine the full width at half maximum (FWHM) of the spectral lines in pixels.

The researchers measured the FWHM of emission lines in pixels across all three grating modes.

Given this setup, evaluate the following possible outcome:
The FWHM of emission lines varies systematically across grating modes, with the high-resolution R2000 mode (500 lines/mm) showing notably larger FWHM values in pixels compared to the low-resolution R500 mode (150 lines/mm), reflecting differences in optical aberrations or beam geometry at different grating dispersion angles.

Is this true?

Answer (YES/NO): NO